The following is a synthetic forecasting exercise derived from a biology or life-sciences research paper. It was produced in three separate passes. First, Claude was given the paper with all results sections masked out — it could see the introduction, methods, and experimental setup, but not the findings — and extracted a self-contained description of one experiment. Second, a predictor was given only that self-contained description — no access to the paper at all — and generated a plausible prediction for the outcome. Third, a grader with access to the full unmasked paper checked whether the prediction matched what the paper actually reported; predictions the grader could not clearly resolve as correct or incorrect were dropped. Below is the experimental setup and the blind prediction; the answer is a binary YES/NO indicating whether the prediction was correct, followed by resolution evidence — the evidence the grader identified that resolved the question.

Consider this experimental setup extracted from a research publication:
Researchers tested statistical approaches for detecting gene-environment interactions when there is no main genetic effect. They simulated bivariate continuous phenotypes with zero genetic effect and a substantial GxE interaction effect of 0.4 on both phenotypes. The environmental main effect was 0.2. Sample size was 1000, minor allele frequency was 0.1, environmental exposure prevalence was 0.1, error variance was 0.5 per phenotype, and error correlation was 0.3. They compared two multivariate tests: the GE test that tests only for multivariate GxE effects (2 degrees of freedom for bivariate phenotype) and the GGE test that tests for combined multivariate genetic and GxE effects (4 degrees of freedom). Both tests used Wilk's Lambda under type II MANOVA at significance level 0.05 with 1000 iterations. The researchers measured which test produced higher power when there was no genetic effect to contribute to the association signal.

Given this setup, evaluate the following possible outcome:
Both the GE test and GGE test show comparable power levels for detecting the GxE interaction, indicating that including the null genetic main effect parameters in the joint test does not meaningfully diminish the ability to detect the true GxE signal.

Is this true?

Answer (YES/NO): NO